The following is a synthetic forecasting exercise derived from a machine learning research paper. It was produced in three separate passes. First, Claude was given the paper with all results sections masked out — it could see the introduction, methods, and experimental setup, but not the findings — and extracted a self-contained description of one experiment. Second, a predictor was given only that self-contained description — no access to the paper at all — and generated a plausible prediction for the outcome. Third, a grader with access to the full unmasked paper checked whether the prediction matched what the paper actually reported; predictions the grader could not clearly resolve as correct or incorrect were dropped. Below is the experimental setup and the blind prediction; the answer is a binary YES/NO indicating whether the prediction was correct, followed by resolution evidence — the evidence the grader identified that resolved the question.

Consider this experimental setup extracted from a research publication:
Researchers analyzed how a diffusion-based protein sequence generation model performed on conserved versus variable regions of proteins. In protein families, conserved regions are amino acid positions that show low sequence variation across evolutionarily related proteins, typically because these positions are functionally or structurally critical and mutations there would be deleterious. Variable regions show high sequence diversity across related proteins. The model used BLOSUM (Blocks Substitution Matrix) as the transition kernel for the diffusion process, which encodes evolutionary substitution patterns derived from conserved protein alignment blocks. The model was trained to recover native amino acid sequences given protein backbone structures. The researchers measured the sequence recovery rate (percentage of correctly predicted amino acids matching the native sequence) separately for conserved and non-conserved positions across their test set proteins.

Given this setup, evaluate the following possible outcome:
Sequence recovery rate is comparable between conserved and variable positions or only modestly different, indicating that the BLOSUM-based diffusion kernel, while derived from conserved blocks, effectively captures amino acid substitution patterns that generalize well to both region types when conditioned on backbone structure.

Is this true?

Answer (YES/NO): NO